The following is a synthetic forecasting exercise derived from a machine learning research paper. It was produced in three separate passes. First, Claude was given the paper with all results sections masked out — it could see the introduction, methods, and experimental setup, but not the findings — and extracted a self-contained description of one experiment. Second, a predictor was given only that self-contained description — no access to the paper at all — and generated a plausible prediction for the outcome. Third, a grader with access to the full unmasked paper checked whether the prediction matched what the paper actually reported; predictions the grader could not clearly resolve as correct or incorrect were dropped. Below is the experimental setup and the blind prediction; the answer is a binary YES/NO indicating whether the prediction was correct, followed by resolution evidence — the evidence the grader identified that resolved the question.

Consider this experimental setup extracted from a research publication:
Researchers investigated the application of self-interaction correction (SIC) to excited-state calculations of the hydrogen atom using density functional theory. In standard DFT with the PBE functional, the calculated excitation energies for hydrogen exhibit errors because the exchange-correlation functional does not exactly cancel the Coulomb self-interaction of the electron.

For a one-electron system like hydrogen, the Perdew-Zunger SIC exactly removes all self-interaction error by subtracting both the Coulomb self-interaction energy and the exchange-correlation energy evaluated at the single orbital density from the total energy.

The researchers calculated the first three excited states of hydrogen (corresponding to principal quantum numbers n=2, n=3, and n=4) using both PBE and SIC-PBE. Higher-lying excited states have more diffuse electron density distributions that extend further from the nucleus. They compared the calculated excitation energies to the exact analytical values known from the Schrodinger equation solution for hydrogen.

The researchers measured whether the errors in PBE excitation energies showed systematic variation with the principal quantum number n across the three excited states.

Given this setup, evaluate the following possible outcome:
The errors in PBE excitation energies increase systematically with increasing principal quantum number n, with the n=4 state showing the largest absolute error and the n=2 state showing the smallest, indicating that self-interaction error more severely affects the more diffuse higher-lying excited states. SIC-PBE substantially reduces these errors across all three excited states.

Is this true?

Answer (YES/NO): NO